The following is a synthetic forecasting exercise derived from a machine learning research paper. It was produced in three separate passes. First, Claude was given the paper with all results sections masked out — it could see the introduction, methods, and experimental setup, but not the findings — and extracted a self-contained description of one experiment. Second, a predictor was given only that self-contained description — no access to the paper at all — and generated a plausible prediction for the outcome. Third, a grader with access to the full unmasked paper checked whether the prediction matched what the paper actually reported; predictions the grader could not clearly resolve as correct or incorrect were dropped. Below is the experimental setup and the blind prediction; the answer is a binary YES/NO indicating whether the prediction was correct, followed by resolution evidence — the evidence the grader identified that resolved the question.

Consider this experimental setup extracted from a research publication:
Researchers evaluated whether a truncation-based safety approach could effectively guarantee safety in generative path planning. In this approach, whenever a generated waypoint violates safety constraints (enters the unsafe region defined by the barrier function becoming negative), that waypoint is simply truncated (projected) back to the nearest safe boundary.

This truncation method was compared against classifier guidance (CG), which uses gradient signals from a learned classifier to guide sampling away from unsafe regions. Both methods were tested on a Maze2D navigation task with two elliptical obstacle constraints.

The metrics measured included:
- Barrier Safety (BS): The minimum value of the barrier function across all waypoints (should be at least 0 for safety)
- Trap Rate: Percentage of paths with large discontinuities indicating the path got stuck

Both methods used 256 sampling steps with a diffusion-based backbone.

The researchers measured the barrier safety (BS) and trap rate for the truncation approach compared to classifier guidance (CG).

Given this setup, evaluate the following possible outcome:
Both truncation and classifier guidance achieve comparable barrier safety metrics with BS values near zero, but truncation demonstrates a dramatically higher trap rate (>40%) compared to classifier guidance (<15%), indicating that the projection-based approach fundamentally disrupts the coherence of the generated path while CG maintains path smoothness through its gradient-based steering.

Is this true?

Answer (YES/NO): NO